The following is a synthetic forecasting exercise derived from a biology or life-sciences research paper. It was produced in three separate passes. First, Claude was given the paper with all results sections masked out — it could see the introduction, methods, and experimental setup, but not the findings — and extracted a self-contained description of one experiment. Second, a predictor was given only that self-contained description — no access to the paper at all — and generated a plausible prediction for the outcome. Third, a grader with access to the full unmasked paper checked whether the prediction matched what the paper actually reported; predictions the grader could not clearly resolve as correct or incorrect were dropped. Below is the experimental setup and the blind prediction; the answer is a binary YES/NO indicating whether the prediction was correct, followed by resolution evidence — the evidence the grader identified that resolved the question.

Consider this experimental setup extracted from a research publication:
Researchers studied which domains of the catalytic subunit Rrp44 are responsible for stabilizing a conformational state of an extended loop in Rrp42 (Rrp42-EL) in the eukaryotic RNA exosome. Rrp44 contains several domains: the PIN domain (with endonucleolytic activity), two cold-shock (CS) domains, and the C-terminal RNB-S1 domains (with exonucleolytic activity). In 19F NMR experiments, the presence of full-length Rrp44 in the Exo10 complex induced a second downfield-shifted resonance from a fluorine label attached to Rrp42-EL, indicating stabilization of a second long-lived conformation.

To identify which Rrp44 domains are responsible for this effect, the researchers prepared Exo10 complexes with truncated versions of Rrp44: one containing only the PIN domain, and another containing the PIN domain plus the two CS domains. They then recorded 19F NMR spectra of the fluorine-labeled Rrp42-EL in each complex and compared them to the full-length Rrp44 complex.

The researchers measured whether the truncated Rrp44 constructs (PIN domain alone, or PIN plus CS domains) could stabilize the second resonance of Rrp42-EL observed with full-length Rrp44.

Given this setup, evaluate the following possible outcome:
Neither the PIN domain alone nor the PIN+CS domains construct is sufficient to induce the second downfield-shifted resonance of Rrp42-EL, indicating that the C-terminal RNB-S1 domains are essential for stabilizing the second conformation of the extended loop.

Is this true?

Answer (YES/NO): YES